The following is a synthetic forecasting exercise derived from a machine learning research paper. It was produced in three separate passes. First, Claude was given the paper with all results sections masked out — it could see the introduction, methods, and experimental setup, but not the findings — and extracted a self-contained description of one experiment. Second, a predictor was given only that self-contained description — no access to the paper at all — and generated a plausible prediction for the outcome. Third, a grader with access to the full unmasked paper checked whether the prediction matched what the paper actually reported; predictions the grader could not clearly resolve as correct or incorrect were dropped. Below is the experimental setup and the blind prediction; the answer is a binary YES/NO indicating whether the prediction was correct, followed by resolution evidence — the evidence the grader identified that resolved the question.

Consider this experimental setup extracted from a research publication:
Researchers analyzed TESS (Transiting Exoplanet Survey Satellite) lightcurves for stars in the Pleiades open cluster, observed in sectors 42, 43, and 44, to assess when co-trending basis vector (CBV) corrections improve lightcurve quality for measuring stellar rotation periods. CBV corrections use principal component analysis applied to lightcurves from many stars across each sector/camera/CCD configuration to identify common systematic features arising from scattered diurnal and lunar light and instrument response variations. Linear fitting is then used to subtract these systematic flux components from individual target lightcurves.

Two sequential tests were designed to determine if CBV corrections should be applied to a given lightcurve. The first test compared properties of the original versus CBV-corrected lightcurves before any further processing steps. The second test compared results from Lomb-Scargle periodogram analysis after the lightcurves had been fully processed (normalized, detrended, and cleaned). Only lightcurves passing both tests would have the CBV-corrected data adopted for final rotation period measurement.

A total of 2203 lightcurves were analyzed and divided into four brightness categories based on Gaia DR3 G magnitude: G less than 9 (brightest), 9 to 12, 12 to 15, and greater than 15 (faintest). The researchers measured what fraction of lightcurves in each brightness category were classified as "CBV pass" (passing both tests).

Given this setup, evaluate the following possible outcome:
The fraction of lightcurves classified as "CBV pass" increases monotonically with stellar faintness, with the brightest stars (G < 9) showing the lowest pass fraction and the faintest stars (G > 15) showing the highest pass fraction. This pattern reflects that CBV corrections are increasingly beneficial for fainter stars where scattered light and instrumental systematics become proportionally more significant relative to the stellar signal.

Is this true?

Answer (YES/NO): NO